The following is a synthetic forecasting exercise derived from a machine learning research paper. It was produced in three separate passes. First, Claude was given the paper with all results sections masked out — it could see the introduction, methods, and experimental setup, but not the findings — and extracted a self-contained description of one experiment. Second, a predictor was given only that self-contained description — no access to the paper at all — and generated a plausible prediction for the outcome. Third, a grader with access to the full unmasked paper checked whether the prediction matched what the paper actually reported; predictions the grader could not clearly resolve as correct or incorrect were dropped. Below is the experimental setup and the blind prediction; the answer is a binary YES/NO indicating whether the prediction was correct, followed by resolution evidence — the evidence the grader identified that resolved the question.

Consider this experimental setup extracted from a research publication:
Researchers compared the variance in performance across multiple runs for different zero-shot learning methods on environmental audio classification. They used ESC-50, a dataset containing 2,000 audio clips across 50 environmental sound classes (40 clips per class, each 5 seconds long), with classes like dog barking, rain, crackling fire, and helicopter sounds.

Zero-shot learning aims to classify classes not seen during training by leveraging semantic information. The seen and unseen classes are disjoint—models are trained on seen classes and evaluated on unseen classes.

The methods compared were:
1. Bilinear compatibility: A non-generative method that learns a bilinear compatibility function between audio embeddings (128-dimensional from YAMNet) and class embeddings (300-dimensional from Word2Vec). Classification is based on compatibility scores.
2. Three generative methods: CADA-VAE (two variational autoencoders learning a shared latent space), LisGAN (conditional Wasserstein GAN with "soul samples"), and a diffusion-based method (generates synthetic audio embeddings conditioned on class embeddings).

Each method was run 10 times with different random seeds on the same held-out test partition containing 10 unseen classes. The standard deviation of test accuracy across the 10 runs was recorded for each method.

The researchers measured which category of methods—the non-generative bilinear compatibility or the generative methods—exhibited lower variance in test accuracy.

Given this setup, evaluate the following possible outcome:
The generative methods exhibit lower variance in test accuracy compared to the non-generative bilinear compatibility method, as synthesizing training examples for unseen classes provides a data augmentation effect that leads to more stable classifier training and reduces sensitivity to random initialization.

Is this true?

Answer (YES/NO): NO